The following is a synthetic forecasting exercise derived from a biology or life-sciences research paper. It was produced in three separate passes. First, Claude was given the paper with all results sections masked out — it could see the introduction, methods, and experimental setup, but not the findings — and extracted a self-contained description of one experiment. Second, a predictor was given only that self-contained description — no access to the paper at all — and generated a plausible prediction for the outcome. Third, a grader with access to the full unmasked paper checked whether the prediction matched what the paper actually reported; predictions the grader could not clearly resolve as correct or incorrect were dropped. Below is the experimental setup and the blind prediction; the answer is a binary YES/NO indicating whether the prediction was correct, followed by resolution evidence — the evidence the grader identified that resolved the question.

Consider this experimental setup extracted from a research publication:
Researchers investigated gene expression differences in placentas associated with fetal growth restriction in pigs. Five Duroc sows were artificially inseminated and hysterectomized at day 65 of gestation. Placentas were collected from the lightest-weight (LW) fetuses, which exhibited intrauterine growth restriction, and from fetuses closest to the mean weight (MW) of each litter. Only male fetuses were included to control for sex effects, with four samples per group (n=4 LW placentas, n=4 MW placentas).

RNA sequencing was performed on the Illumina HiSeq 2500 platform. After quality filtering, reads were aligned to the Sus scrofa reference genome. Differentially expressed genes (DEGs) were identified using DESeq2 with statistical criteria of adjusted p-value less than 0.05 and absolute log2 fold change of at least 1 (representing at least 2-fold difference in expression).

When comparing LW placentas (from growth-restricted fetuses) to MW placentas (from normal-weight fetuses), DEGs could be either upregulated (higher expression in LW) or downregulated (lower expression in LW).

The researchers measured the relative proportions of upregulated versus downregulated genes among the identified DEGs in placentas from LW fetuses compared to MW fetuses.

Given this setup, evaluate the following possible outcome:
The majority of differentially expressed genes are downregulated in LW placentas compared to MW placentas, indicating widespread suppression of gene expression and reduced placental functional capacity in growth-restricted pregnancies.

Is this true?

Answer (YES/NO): NO